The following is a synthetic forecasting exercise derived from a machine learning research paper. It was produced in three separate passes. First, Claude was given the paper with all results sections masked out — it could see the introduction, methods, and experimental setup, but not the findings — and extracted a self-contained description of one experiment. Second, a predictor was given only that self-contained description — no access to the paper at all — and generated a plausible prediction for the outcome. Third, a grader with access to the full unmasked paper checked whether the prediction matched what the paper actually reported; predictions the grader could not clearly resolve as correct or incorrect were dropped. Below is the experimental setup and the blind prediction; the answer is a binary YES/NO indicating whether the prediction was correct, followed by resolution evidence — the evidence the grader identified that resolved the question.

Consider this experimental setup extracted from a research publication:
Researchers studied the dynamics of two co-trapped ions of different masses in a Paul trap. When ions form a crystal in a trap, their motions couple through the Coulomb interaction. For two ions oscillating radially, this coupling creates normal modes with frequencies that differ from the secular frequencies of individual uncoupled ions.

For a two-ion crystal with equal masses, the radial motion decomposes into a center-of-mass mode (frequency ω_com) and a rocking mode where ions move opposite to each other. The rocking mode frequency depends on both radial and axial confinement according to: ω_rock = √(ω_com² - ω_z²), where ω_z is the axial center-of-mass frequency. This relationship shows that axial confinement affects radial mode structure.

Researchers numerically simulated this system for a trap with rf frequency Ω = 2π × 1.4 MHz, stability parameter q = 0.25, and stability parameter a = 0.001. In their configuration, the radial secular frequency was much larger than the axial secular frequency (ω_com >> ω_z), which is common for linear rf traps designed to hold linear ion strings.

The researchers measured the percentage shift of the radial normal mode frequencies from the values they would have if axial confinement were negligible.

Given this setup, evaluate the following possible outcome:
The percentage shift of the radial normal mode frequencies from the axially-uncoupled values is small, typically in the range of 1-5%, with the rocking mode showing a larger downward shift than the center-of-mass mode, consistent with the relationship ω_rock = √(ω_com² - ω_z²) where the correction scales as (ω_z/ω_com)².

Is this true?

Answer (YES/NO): YES